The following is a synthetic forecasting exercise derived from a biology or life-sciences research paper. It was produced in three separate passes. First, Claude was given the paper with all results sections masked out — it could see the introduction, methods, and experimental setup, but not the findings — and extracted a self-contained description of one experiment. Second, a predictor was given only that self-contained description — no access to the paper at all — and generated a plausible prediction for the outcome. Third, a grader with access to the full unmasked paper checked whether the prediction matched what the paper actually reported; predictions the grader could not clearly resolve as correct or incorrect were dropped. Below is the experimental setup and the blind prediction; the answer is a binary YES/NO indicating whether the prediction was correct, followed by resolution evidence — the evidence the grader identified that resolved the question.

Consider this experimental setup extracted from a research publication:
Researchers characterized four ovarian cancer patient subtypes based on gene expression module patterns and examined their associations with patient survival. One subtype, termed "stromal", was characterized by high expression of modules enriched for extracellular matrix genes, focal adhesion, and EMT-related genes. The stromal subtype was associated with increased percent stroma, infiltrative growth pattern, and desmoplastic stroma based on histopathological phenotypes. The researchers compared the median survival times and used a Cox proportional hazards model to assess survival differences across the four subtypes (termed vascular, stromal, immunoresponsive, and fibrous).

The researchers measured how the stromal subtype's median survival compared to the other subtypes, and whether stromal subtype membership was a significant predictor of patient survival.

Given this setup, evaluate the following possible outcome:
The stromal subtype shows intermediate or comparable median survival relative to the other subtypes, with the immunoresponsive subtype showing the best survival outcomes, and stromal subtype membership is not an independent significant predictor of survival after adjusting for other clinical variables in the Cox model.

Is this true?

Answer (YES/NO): NO